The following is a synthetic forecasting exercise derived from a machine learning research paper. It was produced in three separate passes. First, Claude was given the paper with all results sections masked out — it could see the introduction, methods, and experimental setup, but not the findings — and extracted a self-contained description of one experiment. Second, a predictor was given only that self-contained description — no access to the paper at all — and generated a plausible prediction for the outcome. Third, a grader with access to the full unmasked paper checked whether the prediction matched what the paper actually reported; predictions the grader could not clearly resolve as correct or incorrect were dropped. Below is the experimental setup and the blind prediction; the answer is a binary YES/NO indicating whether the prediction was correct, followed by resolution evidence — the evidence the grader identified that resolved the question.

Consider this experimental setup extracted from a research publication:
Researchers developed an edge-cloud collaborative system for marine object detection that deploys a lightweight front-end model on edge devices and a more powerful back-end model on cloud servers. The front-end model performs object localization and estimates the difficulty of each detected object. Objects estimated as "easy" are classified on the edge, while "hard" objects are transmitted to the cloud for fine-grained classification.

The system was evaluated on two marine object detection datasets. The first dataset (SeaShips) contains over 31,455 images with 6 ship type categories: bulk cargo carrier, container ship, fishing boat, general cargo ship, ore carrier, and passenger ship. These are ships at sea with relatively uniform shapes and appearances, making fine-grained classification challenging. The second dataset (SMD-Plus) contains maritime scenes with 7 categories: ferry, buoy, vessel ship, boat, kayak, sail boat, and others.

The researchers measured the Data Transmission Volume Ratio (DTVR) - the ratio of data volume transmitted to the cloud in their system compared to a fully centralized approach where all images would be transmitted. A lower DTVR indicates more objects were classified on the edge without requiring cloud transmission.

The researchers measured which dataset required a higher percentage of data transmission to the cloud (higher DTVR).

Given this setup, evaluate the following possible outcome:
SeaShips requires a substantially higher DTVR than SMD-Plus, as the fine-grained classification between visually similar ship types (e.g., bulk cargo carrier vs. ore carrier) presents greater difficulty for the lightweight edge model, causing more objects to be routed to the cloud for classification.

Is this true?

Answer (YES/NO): NO